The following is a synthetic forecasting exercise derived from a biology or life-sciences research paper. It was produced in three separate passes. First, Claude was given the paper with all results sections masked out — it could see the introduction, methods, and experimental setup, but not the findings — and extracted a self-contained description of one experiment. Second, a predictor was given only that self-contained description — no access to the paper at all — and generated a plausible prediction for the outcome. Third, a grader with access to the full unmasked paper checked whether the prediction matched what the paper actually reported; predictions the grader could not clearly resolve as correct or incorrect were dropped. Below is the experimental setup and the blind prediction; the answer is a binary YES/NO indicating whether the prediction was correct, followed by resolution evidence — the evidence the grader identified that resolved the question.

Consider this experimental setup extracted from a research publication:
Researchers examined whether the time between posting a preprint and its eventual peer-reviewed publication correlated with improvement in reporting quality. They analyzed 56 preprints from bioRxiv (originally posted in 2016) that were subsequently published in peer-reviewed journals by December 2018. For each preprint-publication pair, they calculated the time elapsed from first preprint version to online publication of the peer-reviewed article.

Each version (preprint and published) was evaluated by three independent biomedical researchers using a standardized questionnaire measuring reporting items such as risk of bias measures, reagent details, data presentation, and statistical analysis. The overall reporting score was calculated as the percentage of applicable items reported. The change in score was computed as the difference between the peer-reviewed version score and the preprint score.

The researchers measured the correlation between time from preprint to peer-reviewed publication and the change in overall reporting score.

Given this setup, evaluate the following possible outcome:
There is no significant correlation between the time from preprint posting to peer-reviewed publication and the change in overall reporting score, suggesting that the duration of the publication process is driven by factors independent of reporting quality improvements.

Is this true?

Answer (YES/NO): YES